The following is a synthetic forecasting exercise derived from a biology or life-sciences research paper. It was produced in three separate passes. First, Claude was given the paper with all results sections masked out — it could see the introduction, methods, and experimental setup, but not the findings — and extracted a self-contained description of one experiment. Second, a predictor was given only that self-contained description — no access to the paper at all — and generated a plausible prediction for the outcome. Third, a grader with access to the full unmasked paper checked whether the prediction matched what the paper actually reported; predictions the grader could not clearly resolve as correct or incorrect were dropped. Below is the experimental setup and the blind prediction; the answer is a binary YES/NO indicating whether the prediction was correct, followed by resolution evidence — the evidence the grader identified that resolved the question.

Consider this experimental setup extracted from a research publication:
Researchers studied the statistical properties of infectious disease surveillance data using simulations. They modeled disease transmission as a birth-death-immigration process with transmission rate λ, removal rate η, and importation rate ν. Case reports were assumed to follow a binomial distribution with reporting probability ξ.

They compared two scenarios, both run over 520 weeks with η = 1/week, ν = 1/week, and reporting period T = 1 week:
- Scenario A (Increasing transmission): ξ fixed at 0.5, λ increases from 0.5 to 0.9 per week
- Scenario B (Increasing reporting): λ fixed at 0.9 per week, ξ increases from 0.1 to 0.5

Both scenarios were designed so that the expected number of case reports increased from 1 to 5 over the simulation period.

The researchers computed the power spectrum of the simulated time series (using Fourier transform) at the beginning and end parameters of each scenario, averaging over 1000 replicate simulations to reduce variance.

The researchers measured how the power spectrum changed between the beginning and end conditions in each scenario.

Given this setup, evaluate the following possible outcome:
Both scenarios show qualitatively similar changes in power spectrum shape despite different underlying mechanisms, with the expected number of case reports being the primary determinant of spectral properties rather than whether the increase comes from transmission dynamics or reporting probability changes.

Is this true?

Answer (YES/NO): NO